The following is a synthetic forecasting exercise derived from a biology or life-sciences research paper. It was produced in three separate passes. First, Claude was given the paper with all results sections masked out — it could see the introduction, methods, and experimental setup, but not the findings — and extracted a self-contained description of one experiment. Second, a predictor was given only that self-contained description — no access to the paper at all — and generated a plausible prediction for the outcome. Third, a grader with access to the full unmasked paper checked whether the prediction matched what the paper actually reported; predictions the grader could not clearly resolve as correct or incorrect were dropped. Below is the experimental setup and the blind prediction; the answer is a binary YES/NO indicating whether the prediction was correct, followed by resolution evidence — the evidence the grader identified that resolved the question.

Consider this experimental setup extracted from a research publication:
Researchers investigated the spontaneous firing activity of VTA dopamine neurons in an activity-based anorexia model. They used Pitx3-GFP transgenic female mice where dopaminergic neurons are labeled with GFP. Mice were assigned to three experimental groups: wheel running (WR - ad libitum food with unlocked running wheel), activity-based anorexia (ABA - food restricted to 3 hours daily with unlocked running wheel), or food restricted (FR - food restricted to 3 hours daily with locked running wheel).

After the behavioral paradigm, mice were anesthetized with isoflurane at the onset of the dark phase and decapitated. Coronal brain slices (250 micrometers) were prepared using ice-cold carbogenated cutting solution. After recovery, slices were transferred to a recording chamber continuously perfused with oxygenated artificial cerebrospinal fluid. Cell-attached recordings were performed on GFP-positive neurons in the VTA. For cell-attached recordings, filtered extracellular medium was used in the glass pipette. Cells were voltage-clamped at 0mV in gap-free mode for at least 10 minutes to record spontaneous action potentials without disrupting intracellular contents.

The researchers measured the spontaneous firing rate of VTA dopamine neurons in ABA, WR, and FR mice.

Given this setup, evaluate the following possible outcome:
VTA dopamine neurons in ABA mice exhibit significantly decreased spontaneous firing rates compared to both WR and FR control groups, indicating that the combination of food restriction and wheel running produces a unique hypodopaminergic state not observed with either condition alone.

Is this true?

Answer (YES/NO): NO